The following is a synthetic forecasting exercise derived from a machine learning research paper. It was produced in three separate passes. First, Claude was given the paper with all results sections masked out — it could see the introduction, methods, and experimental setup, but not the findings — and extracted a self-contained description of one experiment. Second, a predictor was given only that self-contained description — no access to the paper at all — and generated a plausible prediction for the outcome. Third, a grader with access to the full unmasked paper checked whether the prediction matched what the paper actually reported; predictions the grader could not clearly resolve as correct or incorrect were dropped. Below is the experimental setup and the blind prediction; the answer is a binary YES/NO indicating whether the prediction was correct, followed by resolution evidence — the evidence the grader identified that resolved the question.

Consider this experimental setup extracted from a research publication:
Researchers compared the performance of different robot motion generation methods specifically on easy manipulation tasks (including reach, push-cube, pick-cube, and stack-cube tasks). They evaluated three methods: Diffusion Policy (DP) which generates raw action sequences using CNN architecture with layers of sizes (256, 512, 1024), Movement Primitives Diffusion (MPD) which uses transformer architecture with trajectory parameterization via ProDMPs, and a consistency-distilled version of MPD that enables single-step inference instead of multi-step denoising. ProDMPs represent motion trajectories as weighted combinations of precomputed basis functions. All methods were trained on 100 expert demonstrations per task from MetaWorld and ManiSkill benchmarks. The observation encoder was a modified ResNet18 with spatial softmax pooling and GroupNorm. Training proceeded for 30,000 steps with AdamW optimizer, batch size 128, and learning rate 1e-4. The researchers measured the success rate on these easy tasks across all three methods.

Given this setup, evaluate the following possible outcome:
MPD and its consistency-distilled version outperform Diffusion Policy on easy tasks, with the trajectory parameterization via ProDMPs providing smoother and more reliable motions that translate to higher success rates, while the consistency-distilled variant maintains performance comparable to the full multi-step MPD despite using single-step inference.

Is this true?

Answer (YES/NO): NO